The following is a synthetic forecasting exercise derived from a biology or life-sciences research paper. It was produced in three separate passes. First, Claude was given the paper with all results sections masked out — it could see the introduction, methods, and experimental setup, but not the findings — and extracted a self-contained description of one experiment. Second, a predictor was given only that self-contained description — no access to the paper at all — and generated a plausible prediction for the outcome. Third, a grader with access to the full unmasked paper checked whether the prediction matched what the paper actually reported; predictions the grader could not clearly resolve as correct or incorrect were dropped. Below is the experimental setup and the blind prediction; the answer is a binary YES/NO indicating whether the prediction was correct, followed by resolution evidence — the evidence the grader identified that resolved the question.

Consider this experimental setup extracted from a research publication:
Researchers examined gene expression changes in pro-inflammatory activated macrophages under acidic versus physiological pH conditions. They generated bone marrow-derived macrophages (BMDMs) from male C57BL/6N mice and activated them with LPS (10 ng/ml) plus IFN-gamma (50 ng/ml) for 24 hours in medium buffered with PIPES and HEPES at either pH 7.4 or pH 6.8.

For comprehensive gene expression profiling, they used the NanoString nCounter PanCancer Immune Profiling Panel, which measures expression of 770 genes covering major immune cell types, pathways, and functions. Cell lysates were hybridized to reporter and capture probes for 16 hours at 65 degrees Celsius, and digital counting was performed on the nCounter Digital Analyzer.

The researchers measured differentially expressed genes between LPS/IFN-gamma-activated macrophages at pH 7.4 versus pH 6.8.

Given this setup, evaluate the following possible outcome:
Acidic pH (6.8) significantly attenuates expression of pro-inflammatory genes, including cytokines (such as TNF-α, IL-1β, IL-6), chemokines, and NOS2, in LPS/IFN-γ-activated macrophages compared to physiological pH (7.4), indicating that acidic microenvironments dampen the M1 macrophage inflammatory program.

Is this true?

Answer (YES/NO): NO